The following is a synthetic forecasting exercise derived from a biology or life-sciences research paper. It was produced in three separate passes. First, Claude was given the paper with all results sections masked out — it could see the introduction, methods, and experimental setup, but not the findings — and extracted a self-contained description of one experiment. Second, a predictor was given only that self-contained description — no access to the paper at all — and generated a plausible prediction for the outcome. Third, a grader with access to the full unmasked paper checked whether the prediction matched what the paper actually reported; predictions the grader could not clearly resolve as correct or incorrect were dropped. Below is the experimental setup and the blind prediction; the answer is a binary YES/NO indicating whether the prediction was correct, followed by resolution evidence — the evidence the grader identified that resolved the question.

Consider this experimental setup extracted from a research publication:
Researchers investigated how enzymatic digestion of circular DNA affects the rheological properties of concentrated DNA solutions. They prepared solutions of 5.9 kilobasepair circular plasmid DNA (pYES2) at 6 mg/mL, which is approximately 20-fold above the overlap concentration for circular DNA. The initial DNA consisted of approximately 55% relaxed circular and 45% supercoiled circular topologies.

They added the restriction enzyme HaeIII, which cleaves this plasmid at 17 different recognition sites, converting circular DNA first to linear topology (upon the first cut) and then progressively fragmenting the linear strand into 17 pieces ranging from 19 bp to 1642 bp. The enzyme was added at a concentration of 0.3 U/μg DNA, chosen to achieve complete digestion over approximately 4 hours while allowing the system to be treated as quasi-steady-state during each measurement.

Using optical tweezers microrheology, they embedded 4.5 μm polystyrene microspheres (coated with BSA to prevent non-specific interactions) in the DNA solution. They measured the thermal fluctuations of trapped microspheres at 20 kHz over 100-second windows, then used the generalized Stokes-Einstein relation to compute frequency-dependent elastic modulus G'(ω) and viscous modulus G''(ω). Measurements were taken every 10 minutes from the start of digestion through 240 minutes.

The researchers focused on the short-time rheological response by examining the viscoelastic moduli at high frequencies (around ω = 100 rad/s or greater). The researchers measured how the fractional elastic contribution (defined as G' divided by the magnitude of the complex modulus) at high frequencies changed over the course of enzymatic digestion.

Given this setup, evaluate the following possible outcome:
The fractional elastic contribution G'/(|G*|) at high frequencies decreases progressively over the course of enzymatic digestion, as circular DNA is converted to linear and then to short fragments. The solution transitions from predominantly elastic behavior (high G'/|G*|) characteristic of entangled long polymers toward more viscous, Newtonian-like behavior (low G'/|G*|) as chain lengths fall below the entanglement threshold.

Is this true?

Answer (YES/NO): NO